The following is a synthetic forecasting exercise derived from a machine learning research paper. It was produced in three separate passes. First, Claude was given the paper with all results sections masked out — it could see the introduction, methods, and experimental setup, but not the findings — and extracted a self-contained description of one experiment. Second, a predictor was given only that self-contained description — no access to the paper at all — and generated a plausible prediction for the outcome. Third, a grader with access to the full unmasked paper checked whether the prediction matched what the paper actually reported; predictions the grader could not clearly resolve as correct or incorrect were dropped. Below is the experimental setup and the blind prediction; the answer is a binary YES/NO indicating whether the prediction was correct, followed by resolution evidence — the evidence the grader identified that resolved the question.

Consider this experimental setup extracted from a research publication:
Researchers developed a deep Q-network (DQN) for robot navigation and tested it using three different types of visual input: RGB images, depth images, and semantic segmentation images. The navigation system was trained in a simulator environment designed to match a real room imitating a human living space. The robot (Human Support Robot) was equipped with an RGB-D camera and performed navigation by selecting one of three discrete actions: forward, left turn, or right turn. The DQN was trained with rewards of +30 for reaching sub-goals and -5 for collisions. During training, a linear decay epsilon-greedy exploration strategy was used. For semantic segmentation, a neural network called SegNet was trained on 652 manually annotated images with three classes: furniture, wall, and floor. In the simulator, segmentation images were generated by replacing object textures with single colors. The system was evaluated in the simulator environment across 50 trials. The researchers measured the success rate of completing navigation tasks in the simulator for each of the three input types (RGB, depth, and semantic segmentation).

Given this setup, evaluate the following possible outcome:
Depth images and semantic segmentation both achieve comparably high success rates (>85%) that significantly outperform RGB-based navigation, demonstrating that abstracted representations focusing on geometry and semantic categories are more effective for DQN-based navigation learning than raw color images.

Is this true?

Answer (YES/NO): NO